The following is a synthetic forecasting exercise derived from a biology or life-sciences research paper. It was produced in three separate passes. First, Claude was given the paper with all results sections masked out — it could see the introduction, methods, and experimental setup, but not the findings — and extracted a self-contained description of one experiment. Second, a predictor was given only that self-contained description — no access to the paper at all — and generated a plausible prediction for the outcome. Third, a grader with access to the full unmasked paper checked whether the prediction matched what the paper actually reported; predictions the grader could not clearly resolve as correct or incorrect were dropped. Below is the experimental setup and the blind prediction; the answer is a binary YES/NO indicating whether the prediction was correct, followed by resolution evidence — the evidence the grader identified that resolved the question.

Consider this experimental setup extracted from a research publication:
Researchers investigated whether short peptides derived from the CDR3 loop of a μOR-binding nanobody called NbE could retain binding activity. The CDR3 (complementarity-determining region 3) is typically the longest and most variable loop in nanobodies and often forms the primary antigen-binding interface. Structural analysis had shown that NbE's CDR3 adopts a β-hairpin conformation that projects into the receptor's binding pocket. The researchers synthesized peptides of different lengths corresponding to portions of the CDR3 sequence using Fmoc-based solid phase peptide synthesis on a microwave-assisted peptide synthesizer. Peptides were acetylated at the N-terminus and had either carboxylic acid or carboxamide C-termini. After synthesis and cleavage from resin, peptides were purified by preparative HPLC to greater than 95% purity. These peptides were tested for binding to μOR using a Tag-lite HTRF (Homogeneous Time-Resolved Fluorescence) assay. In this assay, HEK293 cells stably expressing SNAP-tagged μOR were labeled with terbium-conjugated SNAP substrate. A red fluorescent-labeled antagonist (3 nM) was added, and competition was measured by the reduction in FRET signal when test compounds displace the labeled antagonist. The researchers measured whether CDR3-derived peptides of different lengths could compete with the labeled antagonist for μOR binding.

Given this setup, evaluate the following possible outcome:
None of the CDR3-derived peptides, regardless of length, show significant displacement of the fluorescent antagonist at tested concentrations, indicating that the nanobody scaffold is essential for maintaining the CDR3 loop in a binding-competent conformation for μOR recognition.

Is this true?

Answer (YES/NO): NO